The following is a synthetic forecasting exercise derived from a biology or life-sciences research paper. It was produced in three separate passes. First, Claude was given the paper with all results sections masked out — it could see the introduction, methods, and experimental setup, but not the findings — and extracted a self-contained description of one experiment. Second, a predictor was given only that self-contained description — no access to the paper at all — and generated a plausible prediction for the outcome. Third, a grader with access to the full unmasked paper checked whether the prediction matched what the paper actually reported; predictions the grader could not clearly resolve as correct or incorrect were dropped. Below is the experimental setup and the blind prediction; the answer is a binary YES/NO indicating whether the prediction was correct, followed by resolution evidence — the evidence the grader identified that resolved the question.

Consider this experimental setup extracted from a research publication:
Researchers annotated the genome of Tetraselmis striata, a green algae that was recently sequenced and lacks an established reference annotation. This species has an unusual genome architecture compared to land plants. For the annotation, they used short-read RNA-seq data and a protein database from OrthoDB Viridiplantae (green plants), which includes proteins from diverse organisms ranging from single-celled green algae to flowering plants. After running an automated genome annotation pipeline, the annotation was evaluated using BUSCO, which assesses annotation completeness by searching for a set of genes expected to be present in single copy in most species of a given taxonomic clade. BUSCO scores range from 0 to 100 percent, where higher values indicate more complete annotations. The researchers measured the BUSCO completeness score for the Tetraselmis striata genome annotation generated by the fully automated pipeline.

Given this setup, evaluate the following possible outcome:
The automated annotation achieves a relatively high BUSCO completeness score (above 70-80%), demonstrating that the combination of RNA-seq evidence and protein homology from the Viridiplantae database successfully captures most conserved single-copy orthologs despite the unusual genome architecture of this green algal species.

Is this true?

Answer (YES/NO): YES